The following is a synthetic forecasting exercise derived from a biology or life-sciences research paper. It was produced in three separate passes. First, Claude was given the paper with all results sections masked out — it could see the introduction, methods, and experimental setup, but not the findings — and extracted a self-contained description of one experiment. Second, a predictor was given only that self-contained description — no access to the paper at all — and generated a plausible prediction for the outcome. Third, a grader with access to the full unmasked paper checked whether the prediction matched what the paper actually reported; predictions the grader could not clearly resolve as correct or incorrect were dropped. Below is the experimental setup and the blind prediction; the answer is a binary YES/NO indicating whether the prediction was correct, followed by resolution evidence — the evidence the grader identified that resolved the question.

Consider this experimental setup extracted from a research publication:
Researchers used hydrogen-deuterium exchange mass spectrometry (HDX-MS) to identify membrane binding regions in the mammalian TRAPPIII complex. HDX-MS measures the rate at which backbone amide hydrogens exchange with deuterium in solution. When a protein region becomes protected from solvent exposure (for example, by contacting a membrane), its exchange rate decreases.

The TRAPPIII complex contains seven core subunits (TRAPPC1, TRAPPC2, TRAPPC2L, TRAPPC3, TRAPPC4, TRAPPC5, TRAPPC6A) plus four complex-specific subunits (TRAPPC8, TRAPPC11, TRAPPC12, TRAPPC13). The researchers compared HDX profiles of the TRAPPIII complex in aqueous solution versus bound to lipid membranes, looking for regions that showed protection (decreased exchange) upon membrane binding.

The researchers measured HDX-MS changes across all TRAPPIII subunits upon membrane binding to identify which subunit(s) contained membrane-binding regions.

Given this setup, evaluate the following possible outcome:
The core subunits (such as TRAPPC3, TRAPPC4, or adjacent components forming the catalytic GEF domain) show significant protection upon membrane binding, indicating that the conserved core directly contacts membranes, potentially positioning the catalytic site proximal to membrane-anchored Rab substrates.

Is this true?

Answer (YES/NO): NO